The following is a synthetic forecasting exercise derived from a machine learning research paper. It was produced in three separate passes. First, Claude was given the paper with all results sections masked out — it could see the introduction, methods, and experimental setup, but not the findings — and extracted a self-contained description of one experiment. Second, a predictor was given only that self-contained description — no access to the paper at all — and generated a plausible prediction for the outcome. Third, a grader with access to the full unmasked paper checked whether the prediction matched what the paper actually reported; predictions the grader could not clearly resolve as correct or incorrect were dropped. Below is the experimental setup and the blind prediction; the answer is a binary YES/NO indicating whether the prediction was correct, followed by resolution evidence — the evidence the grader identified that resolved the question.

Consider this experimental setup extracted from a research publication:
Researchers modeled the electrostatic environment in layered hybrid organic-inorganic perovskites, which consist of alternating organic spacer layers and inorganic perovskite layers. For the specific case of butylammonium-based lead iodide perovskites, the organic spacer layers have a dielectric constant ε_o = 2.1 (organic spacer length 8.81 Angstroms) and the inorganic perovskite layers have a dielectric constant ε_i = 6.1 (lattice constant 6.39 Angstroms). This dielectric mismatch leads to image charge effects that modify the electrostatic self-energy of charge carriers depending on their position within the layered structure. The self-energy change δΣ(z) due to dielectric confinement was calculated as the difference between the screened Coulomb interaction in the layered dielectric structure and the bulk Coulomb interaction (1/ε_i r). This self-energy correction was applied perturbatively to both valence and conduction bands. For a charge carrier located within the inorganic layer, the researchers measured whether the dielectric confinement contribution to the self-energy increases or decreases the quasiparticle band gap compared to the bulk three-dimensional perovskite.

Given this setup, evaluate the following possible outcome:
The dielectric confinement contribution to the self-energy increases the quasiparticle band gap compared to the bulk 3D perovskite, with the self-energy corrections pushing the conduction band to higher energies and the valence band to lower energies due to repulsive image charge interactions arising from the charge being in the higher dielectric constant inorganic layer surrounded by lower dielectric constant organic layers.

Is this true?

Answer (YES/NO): YES